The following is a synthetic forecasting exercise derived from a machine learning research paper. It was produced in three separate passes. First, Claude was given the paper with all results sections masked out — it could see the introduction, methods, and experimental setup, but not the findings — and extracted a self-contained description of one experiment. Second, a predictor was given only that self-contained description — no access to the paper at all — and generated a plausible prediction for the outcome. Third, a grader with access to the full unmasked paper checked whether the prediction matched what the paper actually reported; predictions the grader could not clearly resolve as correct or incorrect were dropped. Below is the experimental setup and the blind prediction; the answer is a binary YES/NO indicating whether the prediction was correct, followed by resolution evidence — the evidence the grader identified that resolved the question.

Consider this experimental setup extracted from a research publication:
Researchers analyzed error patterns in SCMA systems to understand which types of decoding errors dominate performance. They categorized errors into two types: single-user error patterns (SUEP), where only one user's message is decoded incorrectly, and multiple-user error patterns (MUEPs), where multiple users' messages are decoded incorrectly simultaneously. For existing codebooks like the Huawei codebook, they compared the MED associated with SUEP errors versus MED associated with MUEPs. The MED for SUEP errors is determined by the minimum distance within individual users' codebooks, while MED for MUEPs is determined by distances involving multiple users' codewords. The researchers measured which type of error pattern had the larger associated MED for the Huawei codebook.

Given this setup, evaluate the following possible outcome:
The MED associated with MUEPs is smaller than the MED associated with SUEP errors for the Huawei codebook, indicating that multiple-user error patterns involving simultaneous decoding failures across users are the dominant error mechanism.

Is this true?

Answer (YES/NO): YES